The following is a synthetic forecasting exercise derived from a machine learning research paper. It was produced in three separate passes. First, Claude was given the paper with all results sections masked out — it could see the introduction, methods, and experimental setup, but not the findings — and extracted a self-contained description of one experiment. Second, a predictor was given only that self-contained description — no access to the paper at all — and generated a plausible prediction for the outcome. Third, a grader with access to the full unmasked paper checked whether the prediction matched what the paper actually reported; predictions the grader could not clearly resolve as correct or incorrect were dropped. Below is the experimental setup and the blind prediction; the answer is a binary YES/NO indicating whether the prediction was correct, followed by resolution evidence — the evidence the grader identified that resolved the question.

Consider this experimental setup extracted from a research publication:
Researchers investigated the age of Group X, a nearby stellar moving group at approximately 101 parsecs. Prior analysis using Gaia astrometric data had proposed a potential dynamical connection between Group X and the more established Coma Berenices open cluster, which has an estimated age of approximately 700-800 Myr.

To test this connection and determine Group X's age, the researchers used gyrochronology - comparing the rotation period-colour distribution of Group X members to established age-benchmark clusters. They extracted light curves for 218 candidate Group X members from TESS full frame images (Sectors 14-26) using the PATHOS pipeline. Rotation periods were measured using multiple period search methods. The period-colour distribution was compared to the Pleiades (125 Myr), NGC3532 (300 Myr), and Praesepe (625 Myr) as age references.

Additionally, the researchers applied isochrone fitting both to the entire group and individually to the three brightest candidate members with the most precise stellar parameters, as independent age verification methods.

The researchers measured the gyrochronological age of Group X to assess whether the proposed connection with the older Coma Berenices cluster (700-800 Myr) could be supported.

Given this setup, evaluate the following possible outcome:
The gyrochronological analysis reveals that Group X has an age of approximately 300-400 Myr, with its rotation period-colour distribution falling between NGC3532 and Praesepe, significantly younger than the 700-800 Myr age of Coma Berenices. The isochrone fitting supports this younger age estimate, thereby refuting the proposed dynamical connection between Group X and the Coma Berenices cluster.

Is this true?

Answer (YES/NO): YES